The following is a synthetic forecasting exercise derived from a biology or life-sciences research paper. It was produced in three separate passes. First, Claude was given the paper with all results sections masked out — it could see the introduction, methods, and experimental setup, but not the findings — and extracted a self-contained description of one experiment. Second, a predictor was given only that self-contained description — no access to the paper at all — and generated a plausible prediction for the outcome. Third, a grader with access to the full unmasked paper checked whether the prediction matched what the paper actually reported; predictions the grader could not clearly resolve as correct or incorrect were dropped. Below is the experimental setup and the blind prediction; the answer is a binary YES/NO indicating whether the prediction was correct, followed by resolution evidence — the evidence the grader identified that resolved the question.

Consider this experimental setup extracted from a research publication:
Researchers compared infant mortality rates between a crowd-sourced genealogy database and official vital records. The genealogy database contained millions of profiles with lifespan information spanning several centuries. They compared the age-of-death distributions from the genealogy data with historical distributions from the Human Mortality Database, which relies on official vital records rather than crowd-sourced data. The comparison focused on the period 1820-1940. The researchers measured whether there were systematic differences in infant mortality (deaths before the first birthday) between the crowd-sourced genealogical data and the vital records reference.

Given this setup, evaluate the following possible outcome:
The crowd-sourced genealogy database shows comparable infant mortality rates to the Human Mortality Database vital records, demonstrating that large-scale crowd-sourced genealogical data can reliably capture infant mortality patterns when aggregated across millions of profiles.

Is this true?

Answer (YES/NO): NO